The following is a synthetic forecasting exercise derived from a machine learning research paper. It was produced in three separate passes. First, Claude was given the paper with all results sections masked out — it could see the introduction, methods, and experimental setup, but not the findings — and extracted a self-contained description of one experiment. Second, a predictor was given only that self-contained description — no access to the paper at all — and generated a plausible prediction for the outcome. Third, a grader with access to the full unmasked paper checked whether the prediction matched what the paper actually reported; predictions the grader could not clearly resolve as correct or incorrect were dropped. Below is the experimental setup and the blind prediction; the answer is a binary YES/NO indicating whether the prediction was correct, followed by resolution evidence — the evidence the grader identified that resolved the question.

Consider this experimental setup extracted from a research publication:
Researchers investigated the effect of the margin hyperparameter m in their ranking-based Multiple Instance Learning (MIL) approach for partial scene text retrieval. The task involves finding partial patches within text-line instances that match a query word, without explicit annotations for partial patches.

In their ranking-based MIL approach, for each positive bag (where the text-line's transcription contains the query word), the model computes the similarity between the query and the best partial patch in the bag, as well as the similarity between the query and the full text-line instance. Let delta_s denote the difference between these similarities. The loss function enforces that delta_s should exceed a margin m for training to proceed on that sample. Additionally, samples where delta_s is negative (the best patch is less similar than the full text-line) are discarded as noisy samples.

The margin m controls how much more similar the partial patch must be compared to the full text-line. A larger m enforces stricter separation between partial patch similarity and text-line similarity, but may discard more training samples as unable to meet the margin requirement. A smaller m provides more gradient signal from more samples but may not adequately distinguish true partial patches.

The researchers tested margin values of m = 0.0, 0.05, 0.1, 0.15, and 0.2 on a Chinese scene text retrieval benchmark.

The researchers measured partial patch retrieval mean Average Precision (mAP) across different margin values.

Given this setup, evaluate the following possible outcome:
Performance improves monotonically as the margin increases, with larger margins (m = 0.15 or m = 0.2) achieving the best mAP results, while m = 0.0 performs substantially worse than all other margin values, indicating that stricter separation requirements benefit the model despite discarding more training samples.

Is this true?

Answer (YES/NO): YES